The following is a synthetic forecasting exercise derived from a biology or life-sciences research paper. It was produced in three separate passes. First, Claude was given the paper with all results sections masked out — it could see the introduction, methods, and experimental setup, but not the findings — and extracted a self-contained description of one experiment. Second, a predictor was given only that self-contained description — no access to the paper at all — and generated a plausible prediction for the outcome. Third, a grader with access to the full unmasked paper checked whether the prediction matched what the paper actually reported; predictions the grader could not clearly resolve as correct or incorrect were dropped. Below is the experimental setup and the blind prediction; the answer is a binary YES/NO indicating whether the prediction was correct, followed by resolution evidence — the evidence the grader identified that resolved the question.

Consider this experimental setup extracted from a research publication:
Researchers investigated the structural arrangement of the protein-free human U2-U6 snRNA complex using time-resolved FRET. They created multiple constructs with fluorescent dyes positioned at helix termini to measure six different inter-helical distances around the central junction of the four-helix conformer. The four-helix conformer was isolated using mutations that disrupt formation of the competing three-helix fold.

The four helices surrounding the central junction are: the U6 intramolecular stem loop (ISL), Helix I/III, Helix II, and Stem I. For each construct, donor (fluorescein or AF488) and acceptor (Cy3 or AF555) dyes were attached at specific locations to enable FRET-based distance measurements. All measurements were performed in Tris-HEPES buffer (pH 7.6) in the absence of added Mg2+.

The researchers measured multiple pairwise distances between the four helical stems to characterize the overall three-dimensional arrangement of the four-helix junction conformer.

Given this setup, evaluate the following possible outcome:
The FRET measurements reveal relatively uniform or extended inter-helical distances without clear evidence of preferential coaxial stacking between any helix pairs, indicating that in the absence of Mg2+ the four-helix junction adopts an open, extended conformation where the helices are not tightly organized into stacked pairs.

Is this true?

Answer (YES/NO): YES